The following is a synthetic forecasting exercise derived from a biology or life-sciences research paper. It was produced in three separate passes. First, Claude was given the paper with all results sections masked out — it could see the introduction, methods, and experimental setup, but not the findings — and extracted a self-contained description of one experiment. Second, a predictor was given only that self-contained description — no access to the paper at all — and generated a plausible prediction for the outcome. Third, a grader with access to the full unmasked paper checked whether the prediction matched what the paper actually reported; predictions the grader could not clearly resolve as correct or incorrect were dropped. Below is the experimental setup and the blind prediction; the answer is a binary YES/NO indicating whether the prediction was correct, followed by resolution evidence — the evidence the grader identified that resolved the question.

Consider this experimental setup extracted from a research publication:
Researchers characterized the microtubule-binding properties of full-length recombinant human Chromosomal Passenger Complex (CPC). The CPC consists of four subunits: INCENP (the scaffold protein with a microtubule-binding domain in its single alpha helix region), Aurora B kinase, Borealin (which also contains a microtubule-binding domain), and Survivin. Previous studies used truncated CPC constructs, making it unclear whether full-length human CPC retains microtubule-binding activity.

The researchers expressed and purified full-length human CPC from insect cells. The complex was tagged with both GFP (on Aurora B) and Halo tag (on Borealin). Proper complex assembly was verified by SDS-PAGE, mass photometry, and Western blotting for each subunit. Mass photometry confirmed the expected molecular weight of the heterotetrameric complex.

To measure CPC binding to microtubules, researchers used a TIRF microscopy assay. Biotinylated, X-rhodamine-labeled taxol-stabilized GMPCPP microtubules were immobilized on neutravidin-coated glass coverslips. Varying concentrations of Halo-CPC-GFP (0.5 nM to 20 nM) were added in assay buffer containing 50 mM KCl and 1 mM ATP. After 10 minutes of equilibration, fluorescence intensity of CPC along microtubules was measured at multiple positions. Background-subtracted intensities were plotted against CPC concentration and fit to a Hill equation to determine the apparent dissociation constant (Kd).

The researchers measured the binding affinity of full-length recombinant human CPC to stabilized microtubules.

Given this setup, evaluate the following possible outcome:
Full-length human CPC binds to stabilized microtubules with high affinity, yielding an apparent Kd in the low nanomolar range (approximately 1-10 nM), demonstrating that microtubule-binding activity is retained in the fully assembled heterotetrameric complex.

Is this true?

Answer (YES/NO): NO